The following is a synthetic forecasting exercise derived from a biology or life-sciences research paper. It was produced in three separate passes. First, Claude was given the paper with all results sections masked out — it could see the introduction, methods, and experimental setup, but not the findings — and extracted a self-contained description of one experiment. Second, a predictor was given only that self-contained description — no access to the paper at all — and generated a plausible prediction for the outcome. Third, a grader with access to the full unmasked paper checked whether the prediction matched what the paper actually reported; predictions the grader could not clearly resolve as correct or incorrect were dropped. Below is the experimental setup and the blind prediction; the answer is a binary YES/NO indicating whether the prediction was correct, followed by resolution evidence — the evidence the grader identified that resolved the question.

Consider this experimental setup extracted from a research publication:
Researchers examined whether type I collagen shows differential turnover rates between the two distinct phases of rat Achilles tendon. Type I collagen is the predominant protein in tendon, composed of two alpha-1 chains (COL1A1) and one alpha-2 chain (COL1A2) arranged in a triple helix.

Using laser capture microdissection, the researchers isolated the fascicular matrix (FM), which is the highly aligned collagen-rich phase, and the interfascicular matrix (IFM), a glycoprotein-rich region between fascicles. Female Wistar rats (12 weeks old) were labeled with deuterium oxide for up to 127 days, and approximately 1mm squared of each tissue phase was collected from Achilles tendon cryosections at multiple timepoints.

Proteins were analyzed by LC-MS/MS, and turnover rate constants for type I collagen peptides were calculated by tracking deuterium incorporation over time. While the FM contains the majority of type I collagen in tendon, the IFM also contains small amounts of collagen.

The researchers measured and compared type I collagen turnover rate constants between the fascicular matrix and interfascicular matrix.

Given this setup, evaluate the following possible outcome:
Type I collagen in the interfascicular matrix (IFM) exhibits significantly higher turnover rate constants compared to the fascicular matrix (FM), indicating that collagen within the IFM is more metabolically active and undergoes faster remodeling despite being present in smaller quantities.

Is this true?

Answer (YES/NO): YES